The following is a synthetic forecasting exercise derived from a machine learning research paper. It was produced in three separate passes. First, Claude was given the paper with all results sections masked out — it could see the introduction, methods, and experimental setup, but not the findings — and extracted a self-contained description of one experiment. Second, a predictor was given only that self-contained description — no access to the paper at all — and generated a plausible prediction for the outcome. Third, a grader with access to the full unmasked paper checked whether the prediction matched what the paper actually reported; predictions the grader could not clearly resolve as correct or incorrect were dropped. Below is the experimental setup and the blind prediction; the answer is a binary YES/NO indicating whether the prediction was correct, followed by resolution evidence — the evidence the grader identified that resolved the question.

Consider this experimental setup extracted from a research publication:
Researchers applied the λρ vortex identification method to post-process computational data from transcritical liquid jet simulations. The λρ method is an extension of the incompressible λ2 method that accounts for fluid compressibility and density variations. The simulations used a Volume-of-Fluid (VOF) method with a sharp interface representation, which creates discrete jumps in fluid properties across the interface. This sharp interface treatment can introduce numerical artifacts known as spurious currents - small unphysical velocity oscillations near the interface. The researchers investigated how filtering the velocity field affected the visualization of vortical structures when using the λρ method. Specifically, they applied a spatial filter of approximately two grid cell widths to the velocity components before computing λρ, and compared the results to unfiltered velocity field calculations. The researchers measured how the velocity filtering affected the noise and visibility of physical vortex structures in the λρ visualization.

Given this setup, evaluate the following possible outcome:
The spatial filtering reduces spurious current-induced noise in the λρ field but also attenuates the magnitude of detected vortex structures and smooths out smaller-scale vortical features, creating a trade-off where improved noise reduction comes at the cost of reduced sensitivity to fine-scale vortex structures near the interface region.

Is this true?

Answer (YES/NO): NO